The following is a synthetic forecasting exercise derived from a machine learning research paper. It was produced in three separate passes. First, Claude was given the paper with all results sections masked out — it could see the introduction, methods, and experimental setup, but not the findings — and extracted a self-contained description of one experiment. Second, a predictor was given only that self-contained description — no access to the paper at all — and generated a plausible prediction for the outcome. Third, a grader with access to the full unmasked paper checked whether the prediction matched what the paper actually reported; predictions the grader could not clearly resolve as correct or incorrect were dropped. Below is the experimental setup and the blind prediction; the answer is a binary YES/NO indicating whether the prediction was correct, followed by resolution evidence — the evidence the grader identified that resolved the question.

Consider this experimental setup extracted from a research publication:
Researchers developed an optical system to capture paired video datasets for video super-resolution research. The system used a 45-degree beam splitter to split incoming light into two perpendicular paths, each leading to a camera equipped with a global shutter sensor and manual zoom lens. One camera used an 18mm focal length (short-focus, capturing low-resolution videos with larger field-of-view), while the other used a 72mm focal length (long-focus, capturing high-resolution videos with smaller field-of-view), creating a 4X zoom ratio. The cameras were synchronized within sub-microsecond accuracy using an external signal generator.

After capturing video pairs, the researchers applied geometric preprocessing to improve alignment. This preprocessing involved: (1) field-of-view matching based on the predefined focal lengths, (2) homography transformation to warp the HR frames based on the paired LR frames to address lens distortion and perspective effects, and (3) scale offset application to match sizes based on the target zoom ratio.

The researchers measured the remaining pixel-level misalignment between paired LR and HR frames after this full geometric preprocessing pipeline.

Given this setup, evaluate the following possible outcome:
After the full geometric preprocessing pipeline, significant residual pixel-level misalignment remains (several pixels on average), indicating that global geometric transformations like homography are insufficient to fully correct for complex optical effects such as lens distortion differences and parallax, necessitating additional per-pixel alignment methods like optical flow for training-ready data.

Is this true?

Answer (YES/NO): NO